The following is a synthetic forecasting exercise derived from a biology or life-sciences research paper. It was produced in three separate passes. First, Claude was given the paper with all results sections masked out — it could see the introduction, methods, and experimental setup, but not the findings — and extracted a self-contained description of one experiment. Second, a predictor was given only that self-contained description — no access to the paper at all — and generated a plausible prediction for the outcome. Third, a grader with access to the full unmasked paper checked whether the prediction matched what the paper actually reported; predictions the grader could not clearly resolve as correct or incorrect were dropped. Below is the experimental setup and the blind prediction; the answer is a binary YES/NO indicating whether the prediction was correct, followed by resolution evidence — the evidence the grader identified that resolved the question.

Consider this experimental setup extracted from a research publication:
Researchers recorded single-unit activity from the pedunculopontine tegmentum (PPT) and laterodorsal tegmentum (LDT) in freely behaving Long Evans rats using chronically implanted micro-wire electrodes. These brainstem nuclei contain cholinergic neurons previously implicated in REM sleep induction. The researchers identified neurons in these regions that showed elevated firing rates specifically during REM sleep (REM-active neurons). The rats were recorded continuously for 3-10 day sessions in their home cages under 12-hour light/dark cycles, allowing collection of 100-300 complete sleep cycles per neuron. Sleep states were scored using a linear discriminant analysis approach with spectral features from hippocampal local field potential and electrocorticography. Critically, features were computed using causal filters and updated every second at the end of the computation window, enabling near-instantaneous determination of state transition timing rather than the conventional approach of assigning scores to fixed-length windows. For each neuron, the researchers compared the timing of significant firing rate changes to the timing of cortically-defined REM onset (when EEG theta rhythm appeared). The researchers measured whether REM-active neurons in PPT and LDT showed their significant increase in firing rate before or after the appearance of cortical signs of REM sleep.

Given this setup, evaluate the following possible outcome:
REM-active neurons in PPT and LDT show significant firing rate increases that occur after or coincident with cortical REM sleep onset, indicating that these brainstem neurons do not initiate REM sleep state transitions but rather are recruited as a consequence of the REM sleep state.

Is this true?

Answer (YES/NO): YES